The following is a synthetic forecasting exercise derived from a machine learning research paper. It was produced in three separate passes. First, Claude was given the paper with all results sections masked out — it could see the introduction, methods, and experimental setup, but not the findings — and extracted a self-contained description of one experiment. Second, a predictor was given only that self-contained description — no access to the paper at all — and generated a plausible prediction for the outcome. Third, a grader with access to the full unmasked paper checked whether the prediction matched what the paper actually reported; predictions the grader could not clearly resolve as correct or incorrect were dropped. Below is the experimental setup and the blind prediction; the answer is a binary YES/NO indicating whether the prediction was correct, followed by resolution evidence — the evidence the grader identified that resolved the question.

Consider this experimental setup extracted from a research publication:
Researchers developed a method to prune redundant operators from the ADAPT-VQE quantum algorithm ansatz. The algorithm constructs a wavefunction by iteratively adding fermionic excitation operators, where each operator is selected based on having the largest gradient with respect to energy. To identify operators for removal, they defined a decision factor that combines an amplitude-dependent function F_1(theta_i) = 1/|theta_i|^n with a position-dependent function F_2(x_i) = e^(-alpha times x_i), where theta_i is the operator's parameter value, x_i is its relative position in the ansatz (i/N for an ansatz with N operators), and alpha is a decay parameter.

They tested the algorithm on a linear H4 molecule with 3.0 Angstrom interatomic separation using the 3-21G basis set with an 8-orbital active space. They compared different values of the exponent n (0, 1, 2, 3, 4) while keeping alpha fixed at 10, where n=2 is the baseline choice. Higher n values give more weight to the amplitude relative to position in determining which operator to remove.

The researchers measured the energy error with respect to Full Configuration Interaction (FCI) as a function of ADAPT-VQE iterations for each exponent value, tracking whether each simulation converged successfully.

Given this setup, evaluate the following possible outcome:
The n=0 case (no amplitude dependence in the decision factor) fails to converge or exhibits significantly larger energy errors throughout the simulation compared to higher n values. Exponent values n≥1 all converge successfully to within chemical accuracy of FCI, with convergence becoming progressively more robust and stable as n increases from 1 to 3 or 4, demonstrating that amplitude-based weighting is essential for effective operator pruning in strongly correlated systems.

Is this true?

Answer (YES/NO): NO